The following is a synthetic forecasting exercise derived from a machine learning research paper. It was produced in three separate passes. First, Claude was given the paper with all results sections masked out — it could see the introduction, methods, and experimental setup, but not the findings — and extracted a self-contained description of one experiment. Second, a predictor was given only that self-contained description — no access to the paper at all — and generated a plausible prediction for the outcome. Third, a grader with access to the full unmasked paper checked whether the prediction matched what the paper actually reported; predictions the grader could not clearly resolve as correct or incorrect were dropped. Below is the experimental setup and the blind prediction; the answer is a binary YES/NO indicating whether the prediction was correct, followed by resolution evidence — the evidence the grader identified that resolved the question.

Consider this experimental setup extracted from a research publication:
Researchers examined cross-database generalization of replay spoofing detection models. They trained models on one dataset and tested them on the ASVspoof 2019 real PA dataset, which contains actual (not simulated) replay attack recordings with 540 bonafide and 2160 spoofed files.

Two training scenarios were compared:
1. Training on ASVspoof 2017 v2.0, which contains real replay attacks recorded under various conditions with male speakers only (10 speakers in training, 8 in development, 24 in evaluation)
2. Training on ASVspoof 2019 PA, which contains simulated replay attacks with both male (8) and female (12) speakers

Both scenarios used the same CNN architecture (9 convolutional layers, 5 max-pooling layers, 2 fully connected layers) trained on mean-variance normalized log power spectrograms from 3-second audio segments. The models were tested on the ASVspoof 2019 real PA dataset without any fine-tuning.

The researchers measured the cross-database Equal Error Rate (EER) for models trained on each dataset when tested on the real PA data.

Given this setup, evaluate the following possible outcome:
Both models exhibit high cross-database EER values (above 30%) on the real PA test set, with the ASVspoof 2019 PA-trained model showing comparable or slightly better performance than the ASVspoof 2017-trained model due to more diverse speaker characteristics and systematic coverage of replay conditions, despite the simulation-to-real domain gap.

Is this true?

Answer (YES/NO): YES